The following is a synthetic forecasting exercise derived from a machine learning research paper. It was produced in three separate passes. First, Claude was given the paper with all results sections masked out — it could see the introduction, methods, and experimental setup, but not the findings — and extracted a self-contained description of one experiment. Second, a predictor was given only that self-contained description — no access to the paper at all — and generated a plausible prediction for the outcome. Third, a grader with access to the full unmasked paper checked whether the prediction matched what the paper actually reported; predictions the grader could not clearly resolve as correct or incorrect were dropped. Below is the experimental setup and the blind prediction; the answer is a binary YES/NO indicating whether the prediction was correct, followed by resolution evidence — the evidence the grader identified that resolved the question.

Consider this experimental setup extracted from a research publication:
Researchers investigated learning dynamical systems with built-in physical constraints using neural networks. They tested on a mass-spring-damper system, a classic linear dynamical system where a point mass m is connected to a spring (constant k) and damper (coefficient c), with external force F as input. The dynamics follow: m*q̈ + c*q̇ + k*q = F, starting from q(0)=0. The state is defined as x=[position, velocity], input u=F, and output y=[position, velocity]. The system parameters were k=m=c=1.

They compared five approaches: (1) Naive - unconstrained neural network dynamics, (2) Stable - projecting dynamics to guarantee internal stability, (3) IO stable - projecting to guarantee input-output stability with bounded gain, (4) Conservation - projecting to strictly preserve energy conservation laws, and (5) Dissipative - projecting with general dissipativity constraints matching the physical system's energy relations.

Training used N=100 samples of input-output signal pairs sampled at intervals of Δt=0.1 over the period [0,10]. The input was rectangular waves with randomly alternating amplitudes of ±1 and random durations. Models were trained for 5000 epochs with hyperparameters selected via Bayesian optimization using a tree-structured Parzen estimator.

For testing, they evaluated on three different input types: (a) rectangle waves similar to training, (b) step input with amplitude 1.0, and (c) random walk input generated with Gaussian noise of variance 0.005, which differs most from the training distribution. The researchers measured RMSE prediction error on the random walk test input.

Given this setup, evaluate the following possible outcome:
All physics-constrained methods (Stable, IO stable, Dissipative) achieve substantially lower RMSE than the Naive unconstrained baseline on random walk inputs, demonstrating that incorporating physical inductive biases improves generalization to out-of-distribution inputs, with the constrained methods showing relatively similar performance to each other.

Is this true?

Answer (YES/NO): NO